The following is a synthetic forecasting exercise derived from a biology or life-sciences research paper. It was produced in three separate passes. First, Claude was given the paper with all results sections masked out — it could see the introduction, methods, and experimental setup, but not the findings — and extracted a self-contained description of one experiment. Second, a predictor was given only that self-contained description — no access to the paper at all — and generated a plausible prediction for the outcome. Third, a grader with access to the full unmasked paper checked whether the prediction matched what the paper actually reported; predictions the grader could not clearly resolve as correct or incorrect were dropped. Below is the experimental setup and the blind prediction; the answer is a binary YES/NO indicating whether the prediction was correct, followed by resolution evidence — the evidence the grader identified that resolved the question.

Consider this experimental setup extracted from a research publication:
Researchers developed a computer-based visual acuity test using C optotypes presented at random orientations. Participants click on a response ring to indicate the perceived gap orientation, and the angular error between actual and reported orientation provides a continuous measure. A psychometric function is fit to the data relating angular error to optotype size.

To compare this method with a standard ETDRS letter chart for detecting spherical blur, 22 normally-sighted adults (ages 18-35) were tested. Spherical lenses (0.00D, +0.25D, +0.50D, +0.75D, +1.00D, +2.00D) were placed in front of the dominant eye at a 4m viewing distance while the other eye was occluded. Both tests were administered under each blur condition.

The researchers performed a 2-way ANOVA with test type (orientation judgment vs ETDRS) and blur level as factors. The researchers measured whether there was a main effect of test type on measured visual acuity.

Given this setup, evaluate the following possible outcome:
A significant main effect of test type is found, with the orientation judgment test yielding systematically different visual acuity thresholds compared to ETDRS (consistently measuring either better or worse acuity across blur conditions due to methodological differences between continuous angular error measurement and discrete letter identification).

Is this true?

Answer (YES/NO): YES